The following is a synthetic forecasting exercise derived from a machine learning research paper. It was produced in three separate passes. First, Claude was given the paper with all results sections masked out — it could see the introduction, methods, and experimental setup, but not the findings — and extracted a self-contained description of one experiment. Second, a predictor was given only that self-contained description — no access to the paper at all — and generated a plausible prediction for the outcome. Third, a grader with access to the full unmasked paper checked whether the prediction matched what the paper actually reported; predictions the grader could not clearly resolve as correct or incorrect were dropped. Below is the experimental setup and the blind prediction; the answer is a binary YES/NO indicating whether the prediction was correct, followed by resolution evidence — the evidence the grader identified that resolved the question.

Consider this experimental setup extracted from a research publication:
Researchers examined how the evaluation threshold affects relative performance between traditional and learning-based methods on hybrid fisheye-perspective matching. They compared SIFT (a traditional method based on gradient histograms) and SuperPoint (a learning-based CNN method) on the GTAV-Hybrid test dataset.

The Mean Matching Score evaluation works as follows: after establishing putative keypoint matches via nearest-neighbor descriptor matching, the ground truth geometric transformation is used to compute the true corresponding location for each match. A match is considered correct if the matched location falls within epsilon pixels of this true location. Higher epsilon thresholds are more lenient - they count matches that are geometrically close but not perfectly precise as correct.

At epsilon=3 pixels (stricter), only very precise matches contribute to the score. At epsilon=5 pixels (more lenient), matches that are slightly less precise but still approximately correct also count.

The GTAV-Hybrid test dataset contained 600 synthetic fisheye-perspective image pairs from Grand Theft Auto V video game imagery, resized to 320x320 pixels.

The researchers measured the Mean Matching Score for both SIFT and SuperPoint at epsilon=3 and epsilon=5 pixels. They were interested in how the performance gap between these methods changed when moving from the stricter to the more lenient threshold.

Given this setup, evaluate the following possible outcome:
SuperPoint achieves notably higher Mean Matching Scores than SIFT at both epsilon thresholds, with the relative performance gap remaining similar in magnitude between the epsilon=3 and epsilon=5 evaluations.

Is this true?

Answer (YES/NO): NO